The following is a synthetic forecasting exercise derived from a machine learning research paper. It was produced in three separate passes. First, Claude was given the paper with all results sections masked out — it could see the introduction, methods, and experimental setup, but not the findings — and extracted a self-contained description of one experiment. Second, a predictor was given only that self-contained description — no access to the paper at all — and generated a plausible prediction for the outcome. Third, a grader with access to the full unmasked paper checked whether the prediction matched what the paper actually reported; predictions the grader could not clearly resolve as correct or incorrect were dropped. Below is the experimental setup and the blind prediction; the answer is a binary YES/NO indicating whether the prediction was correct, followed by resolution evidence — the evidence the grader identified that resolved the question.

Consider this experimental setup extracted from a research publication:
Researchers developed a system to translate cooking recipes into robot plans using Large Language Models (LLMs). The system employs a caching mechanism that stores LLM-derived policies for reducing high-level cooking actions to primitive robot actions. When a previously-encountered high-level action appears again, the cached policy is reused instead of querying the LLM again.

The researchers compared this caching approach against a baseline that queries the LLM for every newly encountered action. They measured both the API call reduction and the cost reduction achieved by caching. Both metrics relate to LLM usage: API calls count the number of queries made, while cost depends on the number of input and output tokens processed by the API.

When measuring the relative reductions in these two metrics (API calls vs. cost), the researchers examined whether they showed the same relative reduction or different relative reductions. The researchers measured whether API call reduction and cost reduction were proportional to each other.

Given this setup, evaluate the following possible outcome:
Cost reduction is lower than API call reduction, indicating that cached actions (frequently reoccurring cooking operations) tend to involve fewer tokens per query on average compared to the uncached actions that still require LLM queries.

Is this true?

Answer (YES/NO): YES